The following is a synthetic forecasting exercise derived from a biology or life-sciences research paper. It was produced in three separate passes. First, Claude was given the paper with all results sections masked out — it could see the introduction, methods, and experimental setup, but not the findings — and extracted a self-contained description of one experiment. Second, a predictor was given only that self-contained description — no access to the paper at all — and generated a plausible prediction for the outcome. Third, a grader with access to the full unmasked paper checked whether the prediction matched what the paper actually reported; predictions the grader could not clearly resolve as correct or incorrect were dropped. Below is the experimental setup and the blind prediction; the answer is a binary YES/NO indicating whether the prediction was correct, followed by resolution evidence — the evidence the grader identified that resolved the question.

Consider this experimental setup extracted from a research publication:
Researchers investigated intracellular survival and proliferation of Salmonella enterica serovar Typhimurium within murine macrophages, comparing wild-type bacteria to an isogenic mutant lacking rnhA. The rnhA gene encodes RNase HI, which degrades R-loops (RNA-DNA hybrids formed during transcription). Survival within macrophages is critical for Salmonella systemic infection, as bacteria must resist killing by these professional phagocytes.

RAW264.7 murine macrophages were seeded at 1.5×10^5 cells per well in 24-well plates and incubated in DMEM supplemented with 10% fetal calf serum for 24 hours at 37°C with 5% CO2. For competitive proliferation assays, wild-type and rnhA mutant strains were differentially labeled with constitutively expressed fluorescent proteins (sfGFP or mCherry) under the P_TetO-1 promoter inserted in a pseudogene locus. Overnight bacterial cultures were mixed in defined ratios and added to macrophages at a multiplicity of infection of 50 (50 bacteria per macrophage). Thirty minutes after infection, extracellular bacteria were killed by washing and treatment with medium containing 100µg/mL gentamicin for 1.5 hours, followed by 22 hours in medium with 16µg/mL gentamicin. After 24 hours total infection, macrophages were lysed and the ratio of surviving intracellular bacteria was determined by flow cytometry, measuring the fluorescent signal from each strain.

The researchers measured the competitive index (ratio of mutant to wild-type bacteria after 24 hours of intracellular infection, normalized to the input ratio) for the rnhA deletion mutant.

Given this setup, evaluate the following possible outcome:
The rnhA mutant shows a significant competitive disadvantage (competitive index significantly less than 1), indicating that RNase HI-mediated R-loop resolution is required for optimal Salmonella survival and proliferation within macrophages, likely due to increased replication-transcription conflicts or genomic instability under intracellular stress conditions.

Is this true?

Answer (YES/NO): YES